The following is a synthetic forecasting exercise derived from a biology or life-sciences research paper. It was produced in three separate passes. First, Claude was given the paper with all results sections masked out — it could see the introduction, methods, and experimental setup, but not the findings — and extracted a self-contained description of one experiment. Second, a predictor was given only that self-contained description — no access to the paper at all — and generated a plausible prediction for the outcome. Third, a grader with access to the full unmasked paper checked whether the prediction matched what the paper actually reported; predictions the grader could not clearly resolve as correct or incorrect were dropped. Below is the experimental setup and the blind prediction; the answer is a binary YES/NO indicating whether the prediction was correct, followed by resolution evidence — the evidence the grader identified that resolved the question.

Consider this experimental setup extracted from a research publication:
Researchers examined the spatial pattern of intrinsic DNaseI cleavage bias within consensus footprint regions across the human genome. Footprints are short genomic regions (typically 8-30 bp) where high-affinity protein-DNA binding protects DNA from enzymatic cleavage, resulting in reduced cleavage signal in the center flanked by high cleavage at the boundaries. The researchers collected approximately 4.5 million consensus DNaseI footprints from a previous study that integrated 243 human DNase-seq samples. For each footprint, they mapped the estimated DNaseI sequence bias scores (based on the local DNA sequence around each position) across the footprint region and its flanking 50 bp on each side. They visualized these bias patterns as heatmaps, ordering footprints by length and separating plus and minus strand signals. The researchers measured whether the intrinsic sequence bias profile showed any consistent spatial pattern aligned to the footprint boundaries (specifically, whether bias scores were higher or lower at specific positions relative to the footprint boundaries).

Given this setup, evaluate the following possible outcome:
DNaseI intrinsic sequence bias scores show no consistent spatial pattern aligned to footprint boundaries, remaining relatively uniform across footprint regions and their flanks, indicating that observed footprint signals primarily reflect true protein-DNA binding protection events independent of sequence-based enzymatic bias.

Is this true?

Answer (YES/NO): NO